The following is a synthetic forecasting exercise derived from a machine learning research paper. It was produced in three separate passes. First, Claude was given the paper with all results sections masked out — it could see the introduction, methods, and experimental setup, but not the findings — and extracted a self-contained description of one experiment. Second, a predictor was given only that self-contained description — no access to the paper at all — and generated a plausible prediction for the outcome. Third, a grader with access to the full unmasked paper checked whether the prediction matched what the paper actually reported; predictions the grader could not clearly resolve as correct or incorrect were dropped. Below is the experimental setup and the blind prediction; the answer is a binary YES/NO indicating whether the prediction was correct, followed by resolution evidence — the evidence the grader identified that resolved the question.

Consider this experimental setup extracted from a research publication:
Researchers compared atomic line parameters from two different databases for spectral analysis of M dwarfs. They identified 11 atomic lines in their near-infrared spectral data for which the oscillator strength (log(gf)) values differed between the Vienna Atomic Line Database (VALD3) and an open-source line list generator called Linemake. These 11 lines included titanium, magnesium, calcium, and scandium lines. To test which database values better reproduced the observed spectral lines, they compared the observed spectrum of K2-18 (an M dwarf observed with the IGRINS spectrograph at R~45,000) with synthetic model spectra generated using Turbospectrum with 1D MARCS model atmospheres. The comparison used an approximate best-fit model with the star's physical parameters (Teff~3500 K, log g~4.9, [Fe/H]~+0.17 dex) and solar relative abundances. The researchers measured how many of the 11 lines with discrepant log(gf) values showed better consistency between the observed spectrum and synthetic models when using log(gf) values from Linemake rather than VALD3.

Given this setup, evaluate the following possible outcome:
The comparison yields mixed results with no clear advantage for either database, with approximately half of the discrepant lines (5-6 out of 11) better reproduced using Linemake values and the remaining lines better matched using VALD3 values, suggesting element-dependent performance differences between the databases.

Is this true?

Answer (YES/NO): NO